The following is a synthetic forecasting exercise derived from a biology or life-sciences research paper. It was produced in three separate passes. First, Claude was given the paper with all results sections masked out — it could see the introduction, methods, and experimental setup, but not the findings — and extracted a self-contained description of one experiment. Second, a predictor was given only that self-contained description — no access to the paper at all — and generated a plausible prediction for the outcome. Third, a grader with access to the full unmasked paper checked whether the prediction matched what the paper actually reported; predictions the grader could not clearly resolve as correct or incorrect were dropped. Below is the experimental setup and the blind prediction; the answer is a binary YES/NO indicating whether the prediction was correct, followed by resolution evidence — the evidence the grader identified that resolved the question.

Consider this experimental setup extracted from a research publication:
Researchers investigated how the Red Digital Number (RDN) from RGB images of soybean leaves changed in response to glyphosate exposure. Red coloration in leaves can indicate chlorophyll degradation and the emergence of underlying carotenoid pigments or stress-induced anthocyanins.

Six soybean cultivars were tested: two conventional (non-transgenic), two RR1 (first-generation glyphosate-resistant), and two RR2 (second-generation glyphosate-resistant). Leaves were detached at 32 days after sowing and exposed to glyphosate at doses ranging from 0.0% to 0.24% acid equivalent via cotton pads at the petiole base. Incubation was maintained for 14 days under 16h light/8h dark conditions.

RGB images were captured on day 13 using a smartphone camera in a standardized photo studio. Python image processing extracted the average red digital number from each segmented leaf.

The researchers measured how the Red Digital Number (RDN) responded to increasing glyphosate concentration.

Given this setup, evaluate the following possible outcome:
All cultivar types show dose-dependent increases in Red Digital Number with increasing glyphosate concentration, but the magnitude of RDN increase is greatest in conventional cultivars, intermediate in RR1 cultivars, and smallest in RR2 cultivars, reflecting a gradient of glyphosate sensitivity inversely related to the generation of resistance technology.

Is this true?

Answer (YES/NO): NO